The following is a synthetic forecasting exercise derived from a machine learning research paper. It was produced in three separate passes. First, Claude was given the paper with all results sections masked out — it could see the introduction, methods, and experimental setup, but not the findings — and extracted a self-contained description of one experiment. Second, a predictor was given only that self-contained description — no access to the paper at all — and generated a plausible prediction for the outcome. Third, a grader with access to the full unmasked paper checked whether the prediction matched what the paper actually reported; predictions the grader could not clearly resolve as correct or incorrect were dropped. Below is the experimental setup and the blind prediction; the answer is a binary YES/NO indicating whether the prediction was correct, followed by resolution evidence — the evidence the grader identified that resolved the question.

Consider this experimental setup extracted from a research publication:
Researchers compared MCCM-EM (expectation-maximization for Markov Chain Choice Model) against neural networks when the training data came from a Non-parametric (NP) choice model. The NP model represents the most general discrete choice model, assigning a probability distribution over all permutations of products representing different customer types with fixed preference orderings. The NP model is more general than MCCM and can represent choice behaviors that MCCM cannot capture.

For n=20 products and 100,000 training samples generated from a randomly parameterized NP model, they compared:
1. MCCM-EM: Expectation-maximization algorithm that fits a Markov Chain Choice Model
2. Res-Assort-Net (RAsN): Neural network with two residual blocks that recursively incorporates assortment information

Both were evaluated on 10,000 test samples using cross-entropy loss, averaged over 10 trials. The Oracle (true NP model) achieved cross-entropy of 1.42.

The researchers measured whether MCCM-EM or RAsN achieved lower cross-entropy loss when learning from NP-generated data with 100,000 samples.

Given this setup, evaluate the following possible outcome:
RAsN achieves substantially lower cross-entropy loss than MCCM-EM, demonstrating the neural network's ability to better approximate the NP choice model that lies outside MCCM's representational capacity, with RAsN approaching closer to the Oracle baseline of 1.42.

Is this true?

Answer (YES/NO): YES